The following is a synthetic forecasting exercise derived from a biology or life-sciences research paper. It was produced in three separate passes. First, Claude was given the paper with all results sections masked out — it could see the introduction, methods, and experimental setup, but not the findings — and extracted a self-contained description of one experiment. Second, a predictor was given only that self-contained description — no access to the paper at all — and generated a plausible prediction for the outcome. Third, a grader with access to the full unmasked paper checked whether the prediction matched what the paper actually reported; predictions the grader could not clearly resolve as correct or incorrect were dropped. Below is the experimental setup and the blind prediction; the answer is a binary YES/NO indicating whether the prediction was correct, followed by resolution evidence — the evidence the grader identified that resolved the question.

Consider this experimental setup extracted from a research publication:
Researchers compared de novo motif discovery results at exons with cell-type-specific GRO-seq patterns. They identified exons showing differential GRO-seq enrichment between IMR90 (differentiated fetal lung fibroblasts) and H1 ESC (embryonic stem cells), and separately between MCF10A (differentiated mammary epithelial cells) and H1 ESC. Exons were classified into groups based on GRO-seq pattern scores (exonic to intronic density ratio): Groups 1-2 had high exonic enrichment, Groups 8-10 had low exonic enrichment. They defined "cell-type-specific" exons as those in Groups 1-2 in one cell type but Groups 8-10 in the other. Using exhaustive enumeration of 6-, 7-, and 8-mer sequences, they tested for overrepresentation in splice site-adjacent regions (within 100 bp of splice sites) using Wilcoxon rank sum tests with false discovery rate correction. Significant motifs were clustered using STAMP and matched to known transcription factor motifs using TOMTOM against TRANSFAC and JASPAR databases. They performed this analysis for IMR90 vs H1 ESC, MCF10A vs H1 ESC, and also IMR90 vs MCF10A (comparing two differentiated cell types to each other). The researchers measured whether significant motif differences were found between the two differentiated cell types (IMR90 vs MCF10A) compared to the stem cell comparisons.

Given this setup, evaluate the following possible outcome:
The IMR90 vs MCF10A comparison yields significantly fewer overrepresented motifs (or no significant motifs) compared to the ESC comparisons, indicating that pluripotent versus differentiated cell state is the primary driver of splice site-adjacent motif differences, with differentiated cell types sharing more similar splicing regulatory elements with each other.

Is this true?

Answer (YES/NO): YES